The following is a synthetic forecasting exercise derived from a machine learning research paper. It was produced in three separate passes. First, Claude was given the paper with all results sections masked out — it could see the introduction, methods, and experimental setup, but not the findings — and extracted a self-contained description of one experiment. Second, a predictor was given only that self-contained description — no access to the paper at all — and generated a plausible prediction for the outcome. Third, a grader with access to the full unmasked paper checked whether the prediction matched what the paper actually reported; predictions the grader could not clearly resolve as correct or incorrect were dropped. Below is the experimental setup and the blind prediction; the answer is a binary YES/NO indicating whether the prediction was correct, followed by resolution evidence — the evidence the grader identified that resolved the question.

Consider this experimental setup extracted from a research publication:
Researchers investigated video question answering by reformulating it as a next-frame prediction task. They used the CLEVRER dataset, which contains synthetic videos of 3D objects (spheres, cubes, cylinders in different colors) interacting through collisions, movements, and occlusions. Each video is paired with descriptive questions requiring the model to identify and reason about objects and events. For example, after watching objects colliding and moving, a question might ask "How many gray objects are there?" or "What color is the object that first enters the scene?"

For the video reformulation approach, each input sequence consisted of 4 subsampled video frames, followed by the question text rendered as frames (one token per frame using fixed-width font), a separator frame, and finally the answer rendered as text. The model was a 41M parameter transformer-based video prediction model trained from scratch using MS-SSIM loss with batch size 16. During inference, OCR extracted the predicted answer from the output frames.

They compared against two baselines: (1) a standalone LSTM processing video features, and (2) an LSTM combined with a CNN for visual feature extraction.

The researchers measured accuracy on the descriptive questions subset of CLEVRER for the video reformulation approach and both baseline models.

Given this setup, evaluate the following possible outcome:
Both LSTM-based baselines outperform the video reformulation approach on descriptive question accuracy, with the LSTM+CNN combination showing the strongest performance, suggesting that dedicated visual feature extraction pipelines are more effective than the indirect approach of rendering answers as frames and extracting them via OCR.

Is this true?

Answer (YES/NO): NO